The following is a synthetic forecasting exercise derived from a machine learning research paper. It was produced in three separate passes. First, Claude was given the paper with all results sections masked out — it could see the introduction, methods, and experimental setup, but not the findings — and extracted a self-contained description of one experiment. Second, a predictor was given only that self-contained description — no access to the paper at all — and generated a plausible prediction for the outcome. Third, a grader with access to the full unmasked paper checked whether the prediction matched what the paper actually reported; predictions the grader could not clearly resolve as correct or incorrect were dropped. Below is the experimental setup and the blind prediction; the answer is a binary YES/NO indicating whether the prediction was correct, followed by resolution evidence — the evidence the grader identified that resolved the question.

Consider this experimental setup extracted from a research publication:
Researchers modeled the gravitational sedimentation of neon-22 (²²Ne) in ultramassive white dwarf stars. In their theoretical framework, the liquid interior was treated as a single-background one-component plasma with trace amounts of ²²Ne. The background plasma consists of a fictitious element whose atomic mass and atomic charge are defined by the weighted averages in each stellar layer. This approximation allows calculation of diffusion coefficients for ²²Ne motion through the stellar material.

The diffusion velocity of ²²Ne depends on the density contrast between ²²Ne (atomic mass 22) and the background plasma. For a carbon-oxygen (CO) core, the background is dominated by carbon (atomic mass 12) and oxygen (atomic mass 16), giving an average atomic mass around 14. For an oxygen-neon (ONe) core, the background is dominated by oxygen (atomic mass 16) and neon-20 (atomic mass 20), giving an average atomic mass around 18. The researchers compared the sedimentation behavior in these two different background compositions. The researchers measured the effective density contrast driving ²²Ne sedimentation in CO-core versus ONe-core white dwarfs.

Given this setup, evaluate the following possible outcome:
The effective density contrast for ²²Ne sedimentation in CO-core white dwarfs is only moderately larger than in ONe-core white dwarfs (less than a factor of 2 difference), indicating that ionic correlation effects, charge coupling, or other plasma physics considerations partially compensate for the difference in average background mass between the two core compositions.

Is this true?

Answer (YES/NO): NO